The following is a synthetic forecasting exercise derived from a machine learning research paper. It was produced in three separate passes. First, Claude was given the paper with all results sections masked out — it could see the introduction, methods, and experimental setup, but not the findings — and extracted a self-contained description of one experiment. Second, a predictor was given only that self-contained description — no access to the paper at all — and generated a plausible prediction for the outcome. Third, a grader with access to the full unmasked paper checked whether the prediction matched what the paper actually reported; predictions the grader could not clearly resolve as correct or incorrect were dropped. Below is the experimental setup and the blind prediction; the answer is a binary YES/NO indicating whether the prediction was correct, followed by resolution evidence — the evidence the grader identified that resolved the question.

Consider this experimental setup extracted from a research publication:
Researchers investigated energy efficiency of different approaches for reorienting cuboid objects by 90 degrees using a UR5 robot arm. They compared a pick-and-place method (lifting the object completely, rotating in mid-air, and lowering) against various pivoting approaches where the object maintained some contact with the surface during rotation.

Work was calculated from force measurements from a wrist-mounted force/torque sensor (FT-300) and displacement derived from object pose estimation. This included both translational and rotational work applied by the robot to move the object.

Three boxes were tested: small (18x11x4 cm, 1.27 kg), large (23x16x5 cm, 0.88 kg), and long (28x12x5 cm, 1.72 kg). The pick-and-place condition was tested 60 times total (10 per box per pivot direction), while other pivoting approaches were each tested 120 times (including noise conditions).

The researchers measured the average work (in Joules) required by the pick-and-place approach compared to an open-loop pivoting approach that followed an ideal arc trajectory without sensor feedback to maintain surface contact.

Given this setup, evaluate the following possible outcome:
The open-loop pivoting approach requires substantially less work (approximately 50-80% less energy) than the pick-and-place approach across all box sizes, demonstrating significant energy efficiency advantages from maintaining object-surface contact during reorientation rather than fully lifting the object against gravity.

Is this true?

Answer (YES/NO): NO